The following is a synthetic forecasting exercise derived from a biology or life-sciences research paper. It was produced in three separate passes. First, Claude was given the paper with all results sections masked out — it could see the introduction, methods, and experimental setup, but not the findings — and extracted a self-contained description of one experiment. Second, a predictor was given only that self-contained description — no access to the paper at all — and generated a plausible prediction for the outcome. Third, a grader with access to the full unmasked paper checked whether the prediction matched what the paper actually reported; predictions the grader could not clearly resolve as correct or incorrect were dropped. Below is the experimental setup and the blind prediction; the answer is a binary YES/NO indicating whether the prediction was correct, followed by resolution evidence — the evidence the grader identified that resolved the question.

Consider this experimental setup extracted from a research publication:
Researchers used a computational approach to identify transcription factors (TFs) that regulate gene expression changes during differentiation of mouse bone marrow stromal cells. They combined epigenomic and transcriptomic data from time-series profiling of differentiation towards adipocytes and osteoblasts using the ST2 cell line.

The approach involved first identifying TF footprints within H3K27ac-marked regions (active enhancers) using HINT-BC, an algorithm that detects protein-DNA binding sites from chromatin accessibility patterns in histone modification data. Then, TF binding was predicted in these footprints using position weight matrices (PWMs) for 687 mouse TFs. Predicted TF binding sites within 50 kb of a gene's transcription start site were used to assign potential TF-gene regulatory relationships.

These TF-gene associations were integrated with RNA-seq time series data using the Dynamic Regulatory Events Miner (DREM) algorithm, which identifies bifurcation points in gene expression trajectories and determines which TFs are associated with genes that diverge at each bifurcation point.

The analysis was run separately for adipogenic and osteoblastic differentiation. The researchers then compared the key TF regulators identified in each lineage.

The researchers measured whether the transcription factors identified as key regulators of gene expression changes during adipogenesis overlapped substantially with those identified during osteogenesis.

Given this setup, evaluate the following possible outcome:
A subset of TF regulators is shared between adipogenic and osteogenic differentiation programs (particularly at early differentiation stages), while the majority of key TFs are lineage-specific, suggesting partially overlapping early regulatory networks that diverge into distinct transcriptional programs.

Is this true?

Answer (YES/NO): NO